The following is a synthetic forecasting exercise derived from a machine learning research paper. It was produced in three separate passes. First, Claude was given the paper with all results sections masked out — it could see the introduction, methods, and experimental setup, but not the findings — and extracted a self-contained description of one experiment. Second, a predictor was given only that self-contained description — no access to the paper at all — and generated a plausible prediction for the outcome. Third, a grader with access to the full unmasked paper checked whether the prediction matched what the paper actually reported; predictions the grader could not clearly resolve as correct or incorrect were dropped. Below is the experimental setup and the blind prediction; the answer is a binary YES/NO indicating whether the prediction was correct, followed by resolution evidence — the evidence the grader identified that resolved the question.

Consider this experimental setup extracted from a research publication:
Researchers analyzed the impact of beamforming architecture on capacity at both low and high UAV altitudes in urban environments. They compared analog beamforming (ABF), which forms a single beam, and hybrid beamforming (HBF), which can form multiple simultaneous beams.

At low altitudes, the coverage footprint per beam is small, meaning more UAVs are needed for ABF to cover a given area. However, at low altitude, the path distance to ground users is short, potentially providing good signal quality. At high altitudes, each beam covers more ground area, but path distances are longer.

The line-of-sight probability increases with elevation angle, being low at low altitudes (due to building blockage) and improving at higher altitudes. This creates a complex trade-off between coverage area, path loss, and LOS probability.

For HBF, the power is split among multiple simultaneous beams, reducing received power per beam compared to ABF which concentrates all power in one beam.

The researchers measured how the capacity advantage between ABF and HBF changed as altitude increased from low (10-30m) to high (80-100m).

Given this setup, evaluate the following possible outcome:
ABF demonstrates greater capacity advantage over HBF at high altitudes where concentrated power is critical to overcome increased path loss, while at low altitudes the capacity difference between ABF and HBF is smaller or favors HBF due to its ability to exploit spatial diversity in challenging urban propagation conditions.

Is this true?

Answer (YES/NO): YES